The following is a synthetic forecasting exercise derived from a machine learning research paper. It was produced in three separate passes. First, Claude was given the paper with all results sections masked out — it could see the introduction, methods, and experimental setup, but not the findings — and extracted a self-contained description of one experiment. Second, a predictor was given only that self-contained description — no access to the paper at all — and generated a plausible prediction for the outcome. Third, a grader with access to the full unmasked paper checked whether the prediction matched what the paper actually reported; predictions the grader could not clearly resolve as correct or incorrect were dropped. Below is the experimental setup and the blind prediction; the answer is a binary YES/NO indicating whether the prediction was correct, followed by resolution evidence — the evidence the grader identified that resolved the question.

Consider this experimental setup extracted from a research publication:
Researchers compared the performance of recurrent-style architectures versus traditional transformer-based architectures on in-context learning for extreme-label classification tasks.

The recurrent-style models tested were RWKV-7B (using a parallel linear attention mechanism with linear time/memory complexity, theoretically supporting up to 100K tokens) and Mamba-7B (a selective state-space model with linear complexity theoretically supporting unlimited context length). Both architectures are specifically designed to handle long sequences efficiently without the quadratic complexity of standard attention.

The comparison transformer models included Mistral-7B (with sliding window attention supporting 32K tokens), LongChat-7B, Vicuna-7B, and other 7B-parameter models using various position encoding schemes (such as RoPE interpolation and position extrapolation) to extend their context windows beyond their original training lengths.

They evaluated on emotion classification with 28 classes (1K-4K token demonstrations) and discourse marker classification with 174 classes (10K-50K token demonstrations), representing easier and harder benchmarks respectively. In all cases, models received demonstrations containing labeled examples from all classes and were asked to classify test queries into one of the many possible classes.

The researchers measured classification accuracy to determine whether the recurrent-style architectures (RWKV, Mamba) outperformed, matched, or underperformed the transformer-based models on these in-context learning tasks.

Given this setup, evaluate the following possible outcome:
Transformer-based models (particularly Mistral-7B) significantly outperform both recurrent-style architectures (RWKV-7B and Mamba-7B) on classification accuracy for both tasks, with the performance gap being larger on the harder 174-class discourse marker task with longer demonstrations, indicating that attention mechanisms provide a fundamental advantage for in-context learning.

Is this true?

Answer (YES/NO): NO